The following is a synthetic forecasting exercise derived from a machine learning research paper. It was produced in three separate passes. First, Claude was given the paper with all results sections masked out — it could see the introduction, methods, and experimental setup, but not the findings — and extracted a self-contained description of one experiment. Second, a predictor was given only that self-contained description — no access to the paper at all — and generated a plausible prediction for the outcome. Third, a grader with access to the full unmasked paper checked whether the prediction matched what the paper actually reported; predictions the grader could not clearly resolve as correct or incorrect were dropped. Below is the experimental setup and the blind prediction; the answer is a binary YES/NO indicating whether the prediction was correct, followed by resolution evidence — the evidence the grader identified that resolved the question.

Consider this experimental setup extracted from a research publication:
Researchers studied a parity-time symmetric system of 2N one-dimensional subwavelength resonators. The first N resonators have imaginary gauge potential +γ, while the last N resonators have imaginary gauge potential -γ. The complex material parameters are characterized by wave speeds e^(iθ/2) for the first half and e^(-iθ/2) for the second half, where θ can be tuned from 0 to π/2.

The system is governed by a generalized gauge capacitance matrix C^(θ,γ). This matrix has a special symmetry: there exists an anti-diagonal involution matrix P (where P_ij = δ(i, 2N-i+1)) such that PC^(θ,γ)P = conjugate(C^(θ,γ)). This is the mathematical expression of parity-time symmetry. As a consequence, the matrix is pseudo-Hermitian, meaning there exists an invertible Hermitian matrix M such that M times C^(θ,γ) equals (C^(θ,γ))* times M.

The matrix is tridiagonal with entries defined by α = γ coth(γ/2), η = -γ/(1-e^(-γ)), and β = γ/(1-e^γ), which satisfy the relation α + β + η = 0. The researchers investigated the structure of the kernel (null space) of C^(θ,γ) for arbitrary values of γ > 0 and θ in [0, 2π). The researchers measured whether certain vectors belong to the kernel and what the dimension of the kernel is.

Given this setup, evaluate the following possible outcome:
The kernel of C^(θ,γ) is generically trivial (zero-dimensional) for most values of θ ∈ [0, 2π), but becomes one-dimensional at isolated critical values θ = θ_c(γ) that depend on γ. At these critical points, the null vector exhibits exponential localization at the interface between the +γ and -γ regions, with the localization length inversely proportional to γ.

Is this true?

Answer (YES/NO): NO